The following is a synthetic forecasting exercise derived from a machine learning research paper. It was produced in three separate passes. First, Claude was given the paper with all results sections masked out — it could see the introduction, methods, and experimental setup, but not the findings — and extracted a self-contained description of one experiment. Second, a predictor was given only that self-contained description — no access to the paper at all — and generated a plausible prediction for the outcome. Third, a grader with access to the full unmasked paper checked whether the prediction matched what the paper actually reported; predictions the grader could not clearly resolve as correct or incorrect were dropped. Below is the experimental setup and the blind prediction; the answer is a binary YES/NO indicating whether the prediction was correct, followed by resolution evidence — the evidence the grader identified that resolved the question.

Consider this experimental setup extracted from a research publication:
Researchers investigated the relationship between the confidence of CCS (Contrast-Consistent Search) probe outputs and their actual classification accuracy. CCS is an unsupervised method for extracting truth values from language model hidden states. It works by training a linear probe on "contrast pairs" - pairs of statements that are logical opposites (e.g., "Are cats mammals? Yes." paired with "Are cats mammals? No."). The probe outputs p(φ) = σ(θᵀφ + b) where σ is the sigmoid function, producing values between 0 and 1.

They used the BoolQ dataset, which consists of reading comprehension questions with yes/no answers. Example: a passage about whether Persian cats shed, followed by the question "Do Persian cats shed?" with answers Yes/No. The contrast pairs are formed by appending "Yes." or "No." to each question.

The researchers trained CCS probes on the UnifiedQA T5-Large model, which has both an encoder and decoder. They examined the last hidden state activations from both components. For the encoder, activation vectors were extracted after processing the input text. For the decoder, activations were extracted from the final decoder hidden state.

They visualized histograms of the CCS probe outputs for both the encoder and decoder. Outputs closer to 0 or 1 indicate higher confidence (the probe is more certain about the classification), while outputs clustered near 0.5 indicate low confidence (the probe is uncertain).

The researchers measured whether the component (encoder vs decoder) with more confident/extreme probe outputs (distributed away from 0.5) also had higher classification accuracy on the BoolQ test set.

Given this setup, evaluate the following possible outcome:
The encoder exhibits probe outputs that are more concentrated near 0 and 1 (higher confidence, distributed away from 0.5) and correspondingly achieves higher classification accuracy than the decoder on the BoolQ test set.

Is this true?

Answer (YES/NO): NO